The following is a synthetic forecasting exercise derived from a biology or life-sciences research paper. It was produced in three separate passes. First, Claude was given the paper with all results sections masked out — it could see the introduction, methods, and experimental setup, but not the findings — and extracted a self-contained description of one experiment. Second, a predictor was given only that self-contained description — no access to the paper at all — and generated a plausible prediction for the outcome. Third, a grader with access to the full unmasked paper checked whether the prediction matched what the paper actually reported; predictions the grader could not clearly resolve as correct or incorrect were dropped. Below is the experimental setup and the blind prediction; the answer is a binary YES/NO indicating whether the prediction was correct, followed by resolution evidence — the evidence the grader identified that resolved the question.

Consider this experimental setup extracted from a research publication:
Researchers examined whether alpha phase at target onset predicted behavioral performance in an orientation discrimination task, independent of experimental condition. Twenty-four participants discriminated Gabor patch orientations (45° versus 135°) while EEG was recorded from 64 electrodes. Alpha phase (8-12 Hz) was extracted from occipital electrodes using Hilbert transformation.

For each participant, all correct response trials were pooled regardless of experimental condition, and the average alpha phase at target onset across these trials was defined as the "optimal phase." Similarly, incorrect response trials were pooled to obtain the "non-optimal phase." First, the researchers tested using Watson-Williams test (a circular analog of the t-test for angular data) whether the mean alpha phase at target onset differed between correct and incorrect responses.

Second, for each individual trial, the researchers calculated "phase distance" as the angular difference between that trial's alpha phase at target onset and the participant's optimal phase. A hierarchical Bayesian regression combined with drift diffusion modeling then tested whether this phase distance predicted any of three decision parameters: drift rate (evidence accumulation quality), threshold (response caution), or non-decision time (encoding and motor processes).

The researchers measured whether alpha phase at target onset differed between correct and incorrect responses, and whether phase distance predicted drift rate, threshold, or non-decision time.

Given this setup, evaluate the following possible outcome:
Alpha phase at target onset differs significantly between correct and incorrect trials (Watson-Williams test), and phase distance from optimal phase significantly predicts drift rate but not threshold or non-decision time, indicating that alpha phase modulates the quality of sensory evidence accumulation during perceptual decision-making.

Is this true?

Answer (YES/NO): NO